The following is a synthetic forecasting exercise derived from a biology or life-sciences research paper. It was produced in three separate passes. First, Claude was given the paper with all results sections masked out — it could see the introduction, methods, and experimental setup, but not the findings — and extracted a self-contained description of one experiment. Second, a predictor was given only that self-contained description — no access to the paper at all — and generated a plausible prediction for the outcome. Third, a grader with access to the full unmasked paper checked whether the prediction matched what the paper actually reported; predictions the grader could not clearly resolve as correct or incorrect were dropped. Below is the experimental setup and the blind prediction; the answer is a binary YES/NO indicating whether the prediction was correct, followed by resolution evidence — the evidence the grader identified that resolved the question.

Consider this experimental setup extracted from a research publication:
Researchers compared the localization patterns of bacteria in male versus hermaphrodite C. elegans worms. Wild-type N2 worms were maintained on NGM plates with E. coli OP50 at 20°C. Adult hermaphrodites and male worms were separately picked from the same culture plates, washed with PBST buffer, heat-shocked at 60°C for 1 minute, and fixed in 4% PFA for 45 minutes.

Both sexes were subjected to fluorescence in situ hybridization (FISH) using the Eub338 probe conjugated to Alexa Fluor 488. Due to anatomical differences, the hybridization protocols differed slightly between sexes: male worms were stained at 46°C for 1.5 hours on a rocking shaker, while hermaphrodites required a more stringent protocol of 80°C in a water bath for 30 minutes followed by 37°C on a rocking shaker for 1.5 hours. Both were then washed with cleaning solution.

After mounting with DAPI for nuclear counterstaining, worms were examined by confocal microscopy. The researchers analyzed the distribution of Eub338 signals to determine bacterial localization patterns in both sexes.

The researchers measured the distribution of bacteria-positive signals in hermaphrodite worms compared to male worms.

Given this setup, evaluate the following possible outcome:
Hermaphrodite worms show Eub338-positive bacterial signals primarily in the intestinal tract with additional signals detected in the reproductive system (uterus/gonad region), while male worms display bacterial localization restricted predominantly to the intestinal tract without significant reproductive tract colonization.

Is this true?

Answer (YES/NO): NO